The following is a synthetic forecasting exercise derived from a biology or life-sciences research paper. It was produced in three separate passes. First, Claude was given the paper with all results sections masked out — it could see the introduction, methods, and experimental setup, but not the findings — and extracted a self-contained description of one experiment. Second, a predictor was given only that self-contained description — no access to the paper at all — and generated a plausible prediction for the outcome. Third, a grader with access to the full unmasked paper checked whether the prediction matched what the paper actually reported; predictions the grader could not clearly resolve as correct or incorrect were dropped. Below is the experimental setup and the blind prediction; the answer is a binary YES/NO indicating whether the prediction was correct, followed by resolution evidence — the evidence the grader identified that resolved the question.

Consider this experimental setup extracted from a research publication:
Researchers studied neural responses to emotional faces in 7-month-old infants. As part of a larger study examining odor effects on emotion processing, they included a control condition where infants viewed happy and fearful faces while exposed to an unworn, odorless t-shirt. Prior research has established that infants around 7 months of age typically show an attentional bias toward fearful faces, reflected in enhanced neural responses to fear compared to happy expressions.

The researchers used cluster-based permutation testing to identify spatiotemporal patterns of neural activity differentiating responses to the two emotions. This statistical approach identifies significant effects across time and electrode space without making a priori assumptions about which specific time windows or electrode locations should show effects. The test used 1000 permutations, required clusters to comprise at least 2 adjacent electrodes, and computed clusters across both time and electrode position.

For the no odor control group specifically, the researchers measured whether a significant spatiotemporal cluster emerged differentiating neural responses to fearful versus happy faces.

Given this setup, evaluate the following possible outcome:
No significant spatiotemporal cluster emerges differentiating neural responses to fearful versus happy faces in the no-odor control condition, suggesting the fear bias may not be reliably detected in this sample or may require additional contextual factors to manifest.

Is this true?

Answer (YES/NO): NO